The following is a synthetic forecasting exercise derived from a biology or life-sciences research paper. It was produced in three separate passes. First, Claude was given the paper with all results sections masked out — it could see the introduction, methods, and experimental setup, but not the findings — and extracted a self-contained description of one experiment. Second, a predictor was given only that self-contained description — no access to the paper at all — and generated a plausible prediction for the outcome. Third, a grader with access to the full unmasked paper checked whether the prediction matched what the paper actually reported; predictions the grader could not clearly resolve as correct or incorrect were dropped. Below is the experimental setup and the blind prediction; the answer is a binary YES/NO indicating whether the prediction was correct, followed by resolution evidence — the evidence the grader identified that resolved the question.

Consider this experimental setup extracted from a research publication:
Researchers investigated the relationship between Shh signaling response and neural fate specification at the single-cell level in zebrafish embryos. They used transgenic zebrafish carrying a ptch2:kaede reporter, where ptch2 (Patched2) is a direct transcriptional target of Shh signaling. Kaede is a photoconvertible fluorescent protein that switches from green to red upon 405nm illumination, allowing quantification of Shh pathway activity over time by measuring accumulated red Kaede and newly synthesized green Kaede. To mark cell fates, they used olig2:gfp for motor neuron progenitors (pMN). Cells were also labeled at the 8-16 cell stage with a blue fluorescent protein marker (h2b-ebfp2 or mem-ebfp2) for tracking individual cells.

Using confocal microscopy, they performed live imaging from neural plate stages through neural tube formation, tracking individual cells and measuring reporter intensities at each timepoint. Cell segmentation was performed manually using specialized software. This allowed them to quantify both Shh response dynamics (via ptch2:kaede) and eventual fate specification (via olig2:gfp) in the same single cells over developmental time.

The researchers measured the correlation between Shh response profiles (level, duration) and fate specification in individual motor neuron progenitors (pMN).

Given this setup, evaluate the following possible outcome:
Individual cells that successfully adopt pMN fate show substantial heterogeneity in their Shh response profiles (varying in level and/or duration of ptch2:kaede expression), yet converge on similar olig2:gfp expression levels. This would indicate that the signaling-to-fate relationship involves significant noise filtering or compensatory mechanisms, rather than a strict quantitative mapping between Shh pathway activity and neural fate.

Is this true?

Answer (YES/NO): YES